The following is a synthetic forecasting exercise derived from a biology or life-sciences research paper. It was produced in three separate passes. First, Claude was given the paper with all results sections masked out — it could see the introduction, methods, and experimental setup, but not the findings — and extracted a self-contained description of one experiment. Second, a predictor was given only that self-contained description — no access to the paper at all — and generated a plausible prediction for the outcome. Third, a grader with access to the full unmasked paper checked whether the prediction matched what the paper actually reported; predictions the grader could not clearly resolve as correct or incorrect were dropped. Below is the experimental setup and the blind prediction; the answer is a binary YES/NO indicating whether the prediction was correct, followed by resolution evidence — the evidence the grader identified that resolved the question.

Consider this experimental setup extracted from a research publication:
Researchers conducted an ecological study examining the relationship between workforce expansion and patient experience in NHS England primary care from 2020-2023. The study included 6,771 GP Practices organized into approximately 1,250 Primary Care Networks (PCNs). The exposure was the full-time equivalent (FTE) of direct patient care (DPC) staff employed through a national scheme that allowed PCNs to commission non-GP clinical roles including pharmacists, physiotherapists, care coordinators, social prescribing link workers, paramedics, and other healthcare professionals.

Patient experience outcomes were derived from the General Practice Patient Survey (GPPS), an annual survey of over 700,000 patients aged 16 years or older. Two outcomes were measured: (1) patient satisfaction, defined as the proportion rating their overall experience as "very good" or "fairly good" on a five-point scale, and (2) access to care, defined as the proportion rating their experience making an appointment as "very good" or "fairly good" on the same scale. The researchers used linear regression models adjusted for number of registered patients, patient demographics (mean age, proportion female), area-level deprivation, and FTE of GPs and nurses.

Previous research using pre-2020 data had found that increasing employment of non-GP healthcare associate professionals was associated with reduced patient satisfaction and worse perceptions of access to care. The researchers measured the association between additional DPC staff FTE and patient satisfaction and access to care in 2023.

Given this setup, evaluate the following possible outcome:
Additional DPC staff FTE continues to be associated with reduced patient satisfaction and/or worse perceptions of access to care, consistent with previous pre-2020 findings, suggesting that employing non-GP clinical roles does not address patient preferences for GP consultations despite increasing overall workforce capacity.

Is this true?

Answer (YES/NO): NO